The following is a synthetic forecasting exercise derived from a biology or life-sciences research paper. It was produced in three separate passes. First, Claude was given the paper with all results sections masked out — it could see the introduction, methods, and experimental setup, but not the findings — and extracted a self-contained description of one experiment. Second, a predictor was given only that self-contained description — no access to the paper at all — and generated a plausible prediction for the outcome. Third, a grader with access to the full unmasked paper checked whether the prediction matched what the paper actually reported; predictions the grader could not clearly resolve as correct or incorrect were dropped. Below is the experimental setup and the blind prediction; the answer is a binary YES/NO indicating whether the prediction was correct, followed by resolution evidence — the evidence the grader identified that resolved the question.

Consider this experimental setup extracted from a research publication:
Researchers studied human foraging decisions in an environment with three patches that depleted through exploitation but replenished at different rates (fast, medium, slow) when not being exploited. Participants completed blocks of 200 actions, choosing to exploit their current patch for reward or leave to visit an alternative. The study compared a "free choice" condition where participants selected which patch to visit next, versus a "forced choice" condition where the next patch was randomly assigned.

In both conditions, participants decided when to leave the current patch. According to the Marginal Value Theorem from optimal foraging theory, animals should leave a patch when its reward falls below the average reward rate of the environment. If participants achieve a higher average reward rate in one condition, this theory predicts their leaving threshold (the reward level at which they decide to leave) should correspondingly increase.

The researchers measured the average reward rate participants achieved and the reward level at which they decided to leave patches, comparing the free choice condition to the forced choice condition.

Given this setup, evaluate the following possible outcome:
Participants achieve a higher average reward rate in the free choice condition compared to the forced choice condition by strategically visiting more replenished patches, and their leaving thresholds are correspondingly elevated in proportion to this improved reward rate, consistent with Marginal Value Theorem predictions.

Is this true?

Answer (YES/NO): NO